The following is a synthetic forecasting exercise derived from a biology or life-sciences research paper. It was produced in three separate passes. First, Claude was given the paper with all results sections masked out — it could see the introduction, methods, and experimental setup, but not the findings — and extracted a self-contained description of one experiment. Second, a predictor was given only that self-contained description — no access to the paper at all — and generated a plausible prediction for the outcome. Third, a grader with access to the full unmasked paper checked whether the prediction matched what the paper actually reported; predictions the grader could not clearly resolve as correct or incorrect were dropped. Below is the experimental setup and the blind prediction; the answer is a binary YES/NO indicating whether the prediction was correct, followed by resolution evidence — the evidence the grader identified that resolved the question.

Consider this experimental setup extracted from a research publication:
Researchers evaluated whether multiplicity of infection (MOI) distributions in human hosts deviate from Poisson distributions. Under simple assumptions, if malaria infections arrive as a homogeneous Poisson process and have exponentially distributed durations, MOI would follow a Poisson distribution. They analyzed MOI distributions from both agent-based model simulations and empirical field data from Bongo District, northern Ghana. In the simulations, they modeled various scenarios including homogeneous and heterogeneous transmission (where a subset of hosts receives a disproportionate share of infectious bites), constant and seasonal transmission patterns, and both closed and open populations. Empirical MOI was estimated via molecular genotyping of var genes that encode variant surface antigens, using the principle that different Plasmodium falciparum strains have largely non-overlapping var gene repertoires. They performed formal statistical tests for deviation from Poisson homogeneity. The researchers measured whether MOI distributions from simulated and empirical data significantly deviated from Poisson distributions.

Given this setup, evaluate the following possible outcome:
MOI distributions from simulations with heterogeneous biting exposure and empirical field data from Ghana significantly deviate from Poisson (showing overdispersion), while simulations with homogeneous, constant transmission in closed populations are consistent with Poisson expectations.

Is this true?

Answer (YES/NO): NO